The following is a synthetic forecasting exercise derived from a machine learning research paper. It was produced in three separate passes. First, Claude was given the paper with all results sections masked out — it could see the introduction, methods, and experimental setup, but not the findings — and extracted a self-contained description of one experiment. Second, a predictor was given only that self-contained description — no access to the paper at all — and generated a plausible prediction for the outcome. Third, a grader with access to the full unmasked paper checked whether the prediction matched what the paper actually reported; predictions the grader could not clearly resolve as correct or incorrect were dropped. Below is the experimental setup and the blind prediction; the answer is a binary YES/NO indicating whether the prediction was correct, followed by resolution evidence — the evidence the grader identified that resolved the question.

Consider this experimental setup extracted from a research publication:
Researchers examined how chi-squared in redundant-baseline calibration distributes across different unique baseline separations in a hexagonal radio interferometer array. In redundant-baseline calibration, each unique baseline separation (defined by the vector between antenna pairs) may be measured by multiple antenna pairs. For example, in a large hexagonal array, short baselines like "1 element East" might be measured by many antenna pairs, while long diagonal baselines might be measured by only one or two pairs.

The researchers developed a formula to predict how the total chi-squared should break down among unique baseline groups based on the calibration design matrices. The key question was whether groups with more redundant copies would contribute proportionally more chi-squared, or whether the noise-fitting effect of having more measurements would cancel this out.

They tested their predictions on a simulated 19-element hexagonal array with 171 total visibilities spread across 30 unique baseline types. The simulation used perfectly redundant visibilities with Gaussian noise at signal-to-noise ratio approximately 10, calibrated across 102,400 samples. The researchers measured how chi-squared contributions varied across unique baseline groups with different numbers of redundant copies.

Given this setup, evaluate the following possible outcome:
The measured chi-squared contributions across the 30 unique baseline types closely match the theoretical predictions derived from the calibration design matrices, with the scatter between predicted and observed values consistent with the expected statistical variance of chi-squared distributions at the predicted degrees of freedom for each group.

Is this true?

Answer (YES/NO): NO